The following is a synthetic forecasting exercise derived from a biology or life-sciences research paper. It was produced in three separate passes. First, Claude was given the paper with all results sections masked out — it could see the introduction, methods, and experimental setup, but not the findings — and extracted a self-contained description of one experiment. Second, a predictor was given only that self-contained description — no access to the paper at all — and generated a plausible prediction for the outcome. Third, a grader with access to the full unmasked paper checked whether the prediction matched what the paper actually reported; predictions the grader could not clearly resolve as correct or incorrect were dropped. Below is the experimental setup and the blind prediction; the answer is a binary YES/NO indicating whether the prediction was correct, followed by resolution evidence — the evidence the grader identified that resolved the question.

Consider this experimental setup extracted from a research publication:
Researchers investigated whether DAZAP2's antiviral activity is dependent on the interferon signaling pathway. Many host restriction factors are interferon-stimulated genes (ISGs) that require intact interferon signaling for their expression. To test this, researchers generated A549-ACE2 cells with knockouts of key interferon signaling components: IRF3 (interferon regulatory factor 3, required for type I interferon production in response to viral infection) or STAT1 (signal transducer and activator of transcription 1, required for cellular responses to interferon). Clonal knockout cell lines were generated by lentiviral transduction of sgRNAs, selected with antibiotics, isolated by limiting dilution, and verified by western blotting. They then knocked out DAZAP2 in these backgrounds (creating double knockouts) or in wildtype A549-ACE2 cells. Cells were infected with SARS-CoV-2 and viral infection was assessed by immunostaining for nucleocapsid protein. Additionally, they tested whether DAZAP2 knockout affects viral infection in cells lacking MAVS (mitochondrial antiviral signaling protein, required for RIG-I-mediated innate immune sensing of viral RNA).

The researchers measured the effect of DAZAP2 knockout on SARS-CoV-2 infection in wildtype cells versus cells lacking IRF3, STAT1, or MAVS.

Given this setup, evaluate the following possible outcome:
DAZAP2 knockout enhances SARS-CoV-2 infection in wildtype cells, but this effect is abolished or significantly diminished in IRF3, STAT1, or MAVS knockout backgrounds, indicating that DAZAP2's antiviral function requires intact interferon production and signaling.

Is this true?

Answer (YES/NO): NO